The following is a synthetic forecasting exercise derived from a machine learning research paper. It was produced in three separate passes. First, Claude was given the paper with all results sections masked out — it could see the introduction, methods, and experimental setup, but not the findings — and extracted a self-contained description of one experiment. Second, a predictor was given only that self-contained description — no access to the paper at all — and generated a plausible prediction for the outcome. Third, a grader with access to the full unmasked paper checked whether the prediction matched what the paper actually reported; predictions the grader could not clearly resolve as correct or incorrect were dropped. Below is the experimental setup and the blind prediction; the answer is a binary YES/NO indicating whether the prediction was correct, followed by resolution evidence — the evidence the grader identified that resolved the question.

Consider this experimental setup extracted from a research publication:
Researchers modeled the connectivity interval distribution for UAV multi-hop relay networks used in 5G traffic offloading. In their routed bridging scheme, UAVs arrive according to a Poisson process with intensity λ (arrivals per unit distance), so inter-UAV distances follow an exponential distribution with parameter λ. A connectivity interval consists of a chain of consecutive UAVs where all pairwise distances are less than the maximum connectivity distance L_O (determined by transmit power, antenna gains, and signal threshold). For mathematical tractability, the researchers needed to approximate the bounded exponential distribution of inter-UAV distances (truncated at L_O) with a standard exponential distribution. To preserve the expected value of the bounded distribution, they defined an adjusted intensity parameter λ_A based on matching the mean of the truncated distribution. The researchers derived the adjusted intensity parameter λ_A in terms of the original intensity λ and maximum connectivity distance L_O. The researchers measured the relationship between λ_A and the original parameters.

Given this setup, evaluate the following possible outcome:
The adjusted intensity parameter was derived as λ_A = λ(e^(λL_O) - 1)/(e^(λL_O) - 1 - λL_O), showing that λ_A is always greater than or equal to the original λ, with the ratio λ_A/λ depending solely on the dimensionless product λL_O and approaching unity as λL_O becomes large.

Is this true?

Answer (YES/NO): YES